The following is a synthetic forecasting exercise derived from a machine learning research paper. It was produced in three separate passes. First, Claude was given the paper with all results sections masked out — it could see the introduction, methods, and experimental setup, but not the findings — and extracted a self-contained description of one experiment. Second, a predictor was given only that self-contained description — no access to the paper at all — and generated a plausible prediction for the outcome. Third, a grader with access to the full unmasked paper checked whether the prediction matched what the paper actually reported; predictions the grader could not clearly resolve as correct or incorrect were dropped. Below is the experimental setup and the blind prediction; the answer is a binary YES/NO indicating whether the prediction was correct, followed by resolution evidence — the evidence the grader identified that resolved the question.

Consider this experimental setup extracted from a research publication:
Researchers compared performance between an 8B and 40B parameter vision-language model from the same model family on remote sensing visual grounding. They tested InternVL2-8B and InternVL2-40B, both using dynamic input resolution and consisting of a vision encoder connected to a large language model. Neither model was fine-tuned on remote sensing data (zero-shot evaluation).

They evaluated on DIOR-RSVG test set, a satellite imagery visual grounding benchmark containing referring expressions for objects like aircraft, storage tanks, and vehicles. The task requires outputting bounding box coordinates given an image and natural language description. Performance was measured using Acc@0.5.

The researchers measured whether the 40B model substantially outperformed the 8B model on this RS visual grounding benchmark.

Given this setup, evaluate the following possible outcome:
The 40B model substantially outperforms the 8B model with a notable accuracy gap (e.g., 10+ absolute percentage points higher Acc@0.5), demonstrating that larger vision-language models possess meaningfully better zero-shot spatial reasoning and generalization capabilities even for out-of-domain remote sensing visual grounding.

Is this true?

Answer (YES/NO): NO